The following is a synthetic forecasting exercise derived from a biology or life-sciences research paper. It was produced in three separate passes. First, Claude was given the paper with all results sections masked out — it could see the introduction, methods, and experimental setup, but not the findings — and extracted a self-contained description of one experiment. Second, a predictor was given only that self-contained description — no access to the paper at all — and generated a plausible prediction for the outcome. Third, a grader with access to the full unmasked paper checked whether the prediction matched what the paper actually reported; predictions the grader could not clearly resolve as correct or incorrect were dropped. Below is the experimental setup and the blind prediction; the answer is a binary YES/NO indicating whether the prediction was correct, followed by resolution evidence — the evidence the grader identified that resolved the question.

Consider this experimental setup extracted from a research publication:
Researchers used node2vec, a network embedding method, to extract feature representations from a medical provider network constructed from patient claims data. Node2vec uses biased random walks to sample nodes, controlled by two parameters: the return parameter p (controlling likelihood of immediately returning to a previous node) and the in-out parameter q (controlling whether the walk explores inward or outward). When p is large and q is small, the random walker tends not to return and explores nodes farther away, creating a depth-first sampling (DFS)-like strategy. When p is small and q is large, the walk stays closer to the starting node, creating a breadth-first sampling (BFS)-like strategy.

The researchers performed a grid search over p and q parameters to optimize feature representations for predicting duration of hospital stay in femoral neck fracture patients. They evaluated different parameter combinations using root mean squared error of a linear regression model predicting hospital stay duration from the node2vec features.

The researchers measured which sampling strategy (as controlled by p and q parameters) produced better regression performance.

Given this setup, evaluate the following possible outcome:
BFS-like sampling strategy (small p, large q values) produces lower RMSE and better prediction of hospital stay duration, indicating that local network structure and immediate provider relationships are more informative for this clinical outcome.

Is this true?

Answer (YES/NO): NO